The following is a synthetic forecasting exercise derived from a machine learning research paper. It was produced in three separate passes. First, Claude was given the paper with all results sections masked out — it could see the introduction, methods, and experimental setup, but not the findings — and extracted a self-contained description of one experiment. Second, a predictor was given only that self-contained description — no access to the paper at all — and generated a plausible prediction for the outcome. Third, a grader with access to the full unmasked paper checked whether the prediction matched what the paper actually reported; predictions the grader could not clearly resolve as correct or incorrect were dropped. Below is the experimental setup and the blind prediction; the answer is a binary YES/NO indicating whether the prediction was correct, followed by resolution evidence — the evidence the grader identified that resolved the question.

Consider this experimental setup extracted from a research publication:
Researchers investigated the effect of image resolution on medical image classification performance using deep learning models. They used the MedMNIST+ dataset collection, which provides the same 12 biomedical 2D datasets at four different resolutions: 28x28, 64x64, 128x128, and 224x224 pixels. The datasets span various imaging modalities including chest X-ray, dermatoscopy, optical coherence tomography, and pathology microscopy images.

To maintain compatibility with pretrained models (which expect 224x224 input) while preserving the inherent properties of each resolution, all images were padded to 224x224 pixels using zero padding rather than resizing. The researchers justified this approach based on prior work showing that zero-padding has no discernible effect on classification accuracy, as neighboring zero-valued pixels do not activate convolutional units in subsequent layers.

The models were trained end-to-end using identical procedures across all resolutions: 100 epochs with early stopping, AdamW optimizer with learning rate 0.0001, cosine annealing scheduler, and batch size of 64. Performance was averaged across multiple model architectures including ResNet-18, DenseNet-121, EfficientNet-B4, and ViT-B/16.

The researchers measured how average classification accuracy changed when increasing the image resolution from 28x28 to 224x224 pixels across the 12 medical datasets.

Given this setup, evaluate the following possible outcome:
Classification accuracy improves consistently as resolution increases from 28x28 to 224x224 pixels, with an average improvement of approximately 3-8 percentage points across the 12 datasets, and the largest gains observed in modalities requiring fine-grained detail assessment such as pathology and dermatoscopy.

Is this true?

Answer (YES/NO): NO